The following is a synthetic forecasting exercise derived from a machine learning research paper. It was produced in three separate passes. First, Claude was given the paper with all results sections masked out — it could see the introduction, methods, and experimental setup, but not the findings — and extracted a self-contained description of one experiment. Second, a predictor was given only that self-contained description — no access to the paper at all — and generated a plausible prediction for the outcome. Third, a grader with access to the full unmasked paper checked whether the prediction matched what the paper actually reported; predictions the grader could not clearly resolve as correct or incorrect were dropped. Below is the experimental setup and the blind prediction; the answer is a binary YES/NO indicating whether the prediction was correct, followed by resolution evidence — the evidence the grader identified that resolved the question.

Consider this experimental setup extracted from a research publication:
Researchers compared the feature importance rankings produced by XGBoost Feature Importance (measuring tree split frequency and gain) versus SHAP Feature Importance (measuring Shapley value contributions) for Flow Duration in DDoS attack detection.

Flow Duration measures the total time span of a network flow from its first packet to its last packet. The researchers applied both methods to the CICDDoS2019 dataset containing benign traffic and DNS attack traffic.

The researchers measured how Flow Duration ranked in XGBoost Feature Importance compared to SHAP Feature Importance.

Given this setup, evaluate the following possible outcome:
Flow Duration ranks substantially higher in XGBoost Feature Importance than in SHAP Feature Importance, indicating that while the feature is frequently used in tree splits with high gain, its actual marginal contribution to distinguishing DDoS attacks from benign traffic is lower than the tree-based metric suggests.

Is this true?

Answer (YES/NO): YES